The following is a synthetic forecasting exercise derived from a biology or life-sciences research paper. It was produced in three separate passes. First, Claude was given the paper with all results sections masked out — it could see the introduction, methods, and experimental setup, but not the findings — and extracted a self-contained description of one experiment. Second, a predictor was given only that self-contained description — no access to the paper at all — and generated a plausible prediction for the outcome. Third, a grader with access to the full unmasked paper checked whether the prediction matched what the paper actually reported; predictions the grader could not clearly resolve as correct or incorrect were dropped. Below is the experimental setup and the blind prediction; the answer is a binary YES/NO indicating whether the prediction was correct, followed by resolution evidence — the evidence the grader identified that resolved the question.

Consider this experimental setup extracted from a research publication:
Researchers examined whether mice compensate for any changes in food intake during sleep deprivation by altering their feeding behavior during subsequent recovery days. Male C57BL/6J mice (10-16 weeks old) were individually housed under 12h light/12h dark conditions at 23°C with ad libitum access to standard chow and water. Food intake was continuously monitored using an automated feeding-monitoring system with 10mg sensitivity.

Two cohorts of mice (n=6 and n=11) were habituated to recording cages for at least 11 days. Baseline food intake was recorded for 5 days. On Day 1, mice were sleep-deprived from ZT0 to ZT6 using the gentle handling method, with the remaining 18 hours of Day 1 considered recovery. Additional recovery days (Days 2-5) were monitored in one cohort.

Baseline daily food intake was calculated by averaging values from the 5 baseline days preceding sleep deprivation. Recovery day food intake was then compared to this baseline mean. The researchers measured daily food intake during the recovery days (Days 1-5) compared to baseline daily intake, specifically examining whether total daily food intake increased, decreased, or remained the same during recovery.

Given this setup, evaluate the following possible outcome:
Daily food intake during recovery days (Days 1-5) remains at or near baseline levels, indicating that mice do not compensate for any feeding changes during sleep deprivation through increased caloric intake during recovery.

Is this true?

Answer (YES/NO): NO